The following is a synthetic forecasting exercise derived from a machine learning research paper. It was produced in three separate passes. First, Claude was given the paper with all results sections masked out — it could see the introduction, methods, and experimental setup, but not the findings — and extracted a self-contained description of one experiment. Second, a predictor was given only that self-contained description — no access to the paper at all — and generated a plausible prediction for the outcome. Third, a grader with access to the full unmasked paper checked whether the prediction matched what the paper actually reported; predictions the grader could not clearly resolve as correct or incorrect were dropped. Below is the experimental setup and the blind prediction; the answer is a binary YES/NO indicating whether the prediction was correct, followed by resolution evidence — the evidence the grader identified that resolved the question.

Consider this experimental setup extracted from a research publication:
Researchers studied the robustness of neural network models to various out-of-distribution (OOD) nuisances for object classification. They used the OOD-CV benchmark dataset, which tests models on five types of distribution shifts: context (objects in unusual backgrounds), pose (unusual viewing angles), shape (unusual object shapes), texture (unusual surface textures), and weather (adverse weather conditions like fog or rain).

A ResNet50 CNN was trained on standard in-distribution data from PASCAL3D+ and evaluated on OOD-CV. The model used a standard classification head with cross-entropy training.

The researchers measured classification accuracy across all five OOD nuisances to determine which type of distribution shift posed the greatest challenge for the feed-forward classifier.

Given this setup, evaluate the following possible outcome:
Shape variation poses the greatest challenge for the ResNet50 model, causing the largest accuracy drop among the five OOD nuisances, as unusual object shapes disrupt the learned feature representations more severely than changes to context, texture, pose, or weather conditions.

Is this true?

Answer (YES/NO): NO